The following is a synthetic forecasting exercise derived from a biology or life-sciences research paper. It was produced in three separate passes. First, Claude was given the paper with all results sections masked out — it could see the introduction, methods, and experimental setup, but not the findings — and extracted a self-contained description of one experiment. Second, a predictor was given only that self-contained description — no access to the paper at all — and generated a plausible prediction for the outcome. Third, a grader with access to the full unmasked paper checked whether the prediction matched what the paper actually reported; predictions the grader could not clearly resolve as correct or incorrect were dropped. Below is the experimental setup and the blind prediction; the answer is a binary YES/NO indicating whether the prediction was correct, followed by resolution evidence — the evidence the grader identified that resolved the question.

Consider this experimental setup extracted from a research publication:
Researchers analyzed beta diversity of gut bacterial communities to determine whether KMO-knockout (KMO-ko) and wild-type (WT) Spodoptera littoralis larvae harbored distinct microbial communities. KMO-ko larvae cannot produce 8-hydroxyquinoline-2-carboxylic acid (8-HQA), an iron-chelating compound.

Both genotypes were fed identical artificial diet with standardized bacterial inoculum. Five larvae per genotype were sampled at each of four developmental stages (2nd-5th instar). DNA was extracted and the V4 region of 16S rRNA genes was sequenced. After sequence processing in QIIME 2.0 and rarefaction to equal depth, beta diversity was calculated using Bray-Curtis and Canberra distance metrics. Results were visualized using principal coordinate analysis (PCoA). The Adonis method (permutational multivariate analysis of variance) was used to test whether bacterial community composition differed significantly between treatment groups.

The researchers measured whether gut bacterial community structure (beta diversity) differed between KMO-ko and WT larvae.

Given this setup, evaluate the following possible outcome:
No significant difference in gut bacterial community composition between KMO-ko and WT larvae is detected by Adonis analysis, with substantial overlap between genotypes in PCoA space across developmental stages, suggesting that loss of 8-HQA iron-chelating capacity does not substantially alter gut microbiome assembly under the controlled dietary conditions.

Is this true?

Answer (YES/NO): NO